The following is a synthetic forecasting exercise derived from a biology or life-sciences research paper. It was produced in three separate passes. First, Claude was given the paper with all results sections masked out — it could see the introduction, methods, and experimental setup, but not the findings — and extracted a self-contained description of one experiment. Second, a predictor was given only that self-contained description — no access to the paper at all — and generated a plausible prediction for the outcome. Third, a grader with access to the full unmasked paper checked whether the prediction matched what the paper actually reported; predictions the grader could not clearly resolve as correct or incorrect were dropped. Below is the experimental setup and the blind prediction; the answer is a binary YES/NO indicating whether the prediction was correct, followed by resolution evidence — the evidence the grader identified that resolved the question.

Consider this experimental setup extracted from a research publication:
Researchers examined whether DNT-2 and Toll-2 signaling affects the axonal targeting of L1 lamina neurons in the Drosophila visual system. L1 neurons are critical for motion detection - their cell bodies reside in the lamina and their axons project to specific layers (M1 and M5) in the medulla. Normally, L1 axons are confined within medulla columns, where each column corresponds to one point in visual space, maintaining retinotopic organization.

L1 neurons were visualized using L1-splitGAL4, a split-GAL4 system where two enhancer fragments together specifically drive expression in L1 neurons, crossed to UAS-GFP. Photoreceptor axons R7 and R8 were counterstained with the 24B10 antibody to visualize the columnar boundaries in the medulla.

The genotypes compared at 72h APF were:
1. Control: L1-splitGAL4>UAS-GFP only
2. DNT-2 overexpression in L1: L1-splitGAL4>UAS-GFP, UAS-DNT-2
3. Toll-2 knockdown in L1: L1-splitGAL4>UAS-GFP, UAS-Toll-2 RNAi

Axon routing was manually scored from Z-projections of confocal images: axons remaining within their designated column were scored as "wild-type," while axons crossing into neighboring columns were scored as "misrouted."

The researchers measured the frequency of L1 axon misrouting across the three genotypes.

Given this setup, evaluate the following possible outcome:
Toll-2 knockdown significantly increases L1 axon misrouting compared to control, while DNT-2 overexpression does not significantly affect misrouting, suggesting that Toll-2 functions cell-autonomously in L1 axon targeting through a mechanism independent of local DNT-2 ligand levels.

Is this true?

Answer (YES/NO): NO